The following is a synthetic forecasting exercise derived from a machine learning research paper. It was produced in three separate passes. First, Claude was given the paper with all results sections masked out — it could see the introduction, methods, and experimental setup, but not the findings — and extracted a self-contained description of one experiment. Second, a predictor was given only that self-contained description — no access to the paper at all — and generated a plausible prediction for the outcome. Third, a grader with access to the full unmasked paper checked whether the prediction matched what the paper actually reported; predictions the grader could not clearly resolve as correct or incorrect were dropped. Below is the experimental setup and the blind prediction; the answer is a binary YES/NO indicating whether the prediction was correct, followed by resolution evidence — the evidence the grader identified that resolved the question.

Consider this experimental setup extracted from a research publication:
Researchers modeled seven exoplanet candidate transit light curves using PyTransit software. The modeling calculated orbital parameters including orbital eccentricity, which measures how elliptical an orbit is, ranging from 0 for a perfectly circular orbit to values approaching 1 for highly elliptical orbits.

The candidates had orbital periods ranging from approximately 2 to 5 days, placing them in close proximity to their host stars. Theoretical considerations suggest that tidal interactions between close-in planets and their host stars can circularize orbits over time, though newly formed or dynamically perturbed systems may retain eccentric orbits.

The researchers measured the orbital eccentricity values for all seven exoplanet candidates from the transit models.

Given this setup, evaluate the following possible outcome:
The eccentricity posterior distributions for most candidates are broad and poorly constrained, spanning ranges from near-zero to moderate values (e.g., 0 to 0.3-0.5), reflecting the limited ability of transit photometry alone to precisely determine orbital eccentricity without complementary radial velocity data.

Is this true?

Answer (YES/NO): NO